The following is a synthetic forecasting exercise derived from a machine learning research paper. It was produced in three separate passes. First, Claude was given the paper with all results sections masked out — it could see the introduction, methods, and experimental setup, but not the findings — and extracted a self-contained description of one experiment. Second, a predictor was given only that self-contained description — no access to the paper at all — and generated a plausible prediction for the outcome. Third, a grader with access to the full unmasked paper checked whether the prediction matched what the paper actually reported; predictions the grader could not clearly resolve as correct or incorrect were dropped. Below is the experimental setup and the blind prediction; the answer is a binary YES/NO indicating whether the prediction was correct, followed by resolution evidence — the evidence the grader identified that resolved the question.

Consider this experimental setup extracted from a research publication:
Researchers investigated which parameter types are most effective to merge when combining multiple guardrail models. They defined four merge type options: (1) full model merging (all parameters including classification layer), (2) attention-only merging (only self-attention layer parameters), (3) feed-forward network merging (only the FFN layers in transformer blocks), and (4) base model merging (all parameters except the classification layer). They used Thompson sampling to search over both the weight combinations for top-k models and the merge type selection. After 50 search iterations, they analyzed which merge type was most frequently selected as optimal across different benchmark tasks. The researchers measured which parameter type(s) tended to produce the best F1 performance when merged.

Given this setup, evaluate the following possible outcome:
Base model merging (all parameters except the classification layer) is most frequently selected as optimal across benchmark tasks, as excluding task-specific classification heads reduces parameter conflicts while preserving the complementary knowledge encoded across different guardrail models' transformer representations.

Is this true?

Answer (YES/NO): NO